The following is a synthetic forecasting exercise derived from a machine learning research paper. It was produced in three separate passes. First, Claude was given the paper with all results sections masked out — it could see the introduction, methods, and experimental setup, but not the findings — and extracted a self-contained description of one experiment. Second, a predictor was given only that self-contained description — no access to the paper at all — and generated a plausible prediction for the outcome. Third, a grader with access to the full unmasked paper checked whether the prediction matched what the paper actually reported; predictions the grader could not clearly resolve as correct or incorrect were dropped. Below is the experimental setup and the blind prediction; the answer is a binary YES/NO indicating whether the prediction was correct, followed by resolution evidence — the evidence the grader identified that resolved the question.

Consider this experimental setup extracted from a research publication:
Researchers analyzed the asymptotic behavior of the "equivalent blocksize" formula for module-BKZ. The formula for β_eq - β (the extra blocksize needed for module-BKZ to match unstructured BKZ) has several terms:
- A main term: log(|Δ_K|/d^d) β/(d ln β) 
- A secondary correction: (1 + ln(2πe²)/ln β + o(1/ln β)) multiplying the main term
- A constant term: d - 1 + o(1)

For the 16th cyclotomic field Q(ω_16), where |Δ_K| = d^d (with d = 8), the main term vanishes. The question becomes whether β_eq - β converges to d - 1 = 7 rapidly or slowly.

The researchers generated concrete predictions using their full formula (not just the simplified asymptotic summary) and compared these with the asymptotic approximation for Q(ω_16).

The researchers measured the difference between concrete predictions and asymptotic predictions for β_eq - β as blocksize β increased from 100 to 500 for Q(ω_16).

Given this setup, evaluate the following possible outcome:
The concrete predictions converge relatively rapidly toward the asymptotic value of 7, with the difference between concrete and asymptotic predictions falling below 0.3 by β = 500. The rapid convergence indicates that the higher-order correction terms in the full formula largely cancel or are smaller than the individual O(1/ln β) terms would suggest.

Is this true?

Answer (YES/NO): NO